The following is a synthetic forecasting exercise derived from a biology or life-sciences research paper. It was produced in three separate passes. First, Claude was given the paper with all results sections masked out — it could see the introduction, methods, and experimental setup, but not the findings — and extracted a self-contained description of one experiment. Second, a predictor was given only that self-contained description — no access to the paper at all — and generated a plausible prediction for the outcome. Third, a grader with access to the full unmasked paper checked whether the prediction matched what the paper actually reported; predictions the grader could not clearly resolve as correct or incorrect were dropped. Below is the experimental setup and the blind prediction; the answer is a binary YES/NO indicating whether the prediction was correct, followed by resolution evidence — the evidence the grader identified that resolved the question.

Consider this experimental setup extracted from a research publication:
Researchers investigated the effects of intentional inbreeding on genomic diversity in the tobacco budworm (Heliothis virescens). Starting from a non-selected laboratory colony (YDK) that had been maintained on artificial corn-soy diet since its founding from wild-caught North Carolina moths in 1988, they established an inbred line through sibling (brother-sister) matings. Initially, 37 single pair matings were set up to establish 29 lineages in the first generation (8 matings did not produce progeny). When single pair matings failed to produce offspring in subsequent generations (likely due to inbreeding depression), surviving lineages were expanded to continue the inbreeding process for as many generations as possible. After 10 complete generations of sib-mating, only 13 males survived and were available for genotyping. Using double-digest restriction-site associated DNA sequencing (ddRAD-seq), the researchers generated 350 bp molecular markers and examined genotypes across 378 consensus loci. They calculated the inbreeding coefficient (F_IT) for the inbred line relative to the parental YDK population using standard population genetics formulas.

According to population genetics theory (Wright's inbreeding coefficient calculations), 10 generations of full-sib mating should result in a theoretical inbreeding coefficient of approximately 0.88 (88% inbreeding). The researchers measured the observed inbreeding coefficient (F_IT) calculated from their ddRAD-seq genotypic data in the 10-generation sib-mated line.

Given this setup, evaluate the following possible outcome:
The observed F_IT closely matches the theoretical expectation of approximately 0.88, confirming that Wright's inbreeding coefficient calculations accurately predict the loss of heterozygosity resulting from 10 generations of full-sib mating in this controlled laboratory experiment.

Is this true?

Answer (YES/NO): YES